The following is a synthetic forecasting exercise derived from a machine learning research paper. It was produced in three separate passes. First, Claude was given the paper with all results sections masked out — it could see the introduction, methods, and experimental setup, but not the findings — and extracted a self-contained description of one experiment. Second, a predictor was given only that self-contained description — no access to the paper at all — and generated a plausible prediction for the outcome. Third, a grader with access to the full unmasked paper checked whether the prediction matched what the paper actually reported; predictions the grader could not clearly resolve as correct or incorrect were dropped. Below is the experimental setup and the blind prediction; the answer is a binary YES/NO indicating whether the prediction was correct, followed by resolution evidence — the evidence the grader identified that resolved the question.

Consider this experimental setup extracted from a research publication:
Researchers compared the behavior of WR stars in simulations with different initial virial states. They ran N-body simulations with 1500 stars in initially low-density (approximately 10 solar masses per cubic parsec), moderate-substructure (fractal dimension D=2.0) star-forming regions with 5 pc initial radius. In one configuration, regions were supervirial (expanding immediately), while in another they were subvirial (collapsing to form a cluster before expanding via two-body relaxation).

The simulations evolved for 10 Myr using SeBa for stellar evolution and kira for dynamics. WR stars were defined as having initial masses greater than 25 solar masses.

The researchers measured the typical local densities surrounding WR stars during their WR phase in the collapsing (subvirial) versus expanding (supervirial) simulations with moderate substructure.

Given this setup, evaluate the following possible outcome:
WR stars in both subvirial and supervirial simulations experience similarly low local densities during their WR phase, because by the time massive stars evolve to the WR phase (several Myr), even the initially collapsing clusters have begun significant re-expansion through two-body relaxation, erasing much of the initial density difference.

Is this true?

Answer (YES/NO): NO